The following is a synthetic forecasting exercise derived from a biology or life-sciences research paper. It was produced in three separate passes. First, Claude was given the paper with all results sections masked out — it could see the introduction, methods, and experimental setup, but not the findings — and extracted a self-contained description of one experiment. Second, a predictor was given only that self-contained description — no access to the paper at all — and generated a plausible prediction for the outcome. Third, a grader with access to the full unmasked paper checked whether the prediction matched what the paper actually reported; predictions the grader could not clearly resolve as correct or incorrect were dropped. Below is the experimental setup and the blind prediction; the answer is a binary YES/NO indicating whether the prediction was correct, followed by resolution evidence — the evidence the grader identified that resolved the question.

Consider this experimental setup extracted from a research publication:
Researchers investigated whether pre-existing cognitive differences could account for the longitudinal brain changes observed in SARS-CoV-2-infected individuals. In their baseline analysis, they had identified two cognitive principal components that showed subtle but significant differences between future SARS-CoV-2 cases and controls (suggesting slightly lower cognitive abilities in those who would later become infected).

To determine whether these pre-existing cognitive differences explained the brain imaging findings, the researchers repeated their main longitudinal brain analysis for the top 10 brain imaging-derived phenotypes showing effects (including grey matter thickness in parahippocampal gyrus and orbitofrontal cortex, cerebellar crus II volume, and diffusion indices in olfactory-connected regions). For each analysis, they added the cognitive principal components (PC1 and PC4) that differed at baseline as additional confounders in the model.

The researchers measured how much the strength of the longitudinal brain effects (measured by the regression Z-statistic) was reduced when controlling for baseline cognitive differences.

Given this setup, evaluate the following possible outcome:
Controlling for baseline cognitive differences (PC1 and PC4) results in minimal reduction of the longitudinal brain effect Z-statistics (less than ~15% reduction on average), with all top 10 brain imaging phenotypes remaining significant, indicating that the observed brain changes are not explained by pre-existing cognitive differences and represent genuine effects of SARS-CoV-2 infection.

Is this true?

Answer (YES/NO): YES